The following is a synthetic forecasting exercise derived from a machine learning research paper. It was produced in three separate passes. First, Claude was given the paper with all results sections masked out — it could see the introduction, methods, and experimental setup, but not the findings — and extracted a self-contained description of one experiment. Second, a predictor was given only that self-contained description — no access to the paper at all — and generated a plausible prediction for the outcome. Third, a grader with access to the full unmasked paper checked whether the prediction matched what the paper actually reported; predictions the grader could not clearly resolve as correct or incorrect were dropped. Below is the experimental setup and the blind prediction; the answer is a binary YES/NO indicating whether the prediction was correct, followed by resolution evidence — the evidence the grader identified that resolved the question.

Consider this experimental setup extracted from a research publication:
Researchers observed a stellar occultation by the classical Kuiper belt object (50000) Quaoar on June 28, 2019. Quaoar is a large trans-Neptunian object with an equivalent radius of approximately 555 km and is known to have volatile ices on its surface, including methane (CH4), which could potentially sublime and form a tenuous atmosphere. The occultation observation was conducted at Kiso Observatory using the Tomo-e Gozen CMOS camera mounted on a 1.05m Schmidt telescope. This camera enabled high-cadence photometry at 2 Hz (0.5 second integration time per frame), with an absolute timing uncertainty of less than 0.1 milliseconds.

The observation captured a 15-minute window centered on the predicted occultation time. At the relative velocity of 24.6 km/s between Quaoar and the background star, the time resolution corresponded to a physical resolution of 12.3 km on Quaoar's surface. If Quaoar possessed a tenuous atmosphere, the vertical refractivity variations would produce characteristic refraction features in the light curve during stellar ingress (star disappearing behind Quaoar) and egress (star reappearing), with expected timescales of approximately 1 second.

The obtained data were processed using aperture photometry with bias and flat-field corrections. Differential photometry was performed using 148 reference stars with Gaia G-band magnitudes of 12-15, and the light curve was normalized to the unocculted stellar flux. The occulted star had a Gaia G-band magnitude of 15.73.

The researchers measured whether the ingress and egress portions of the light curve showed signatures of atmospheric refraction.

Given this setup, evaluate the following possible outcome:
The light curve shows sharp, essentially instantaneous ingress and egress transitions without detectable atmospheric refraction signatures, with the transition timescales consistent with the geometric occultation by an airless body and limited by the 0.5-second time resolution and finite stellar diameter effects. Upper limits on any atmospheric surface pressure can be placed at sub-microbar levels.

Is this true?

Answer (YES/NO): YES